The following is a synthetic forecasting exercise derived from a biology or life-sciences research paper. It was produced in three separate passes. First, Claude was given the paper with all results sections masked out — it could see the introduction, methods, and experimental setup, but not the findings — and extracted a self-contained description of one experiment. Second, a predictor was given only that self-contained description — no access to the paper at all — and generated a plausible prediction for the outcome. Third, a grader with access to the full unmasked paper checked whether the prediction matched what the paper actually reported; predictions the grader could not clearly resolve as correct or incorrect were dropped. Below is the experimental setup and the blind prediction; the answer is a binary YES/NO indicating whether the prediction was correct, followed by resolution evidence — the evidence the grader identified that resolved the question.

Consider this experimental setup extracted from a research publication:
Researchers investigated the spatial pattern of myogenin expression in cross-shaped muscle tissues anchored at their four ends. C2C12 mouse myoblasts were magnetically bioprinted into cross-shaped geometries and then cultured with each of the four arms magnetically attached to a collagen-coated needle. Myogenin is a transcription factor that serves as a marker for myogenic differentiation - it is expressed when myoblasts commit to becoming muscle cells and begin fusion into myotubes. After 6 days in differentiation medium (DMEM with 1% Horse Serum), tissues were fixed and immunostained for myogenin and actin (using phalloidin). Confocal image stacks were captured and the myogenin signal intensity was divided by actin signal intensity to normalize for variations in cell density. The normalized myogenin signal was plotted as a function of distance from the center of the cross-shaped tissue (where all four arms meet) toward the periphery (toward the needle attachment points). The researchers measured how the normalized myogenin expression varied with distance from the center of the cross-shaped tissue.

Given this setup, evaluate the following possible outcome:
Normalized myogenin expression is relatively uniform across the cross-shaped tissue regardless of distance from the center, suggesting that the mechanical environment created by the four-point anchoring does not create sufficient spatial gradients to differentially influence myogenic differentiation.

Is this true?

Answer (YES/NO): NO